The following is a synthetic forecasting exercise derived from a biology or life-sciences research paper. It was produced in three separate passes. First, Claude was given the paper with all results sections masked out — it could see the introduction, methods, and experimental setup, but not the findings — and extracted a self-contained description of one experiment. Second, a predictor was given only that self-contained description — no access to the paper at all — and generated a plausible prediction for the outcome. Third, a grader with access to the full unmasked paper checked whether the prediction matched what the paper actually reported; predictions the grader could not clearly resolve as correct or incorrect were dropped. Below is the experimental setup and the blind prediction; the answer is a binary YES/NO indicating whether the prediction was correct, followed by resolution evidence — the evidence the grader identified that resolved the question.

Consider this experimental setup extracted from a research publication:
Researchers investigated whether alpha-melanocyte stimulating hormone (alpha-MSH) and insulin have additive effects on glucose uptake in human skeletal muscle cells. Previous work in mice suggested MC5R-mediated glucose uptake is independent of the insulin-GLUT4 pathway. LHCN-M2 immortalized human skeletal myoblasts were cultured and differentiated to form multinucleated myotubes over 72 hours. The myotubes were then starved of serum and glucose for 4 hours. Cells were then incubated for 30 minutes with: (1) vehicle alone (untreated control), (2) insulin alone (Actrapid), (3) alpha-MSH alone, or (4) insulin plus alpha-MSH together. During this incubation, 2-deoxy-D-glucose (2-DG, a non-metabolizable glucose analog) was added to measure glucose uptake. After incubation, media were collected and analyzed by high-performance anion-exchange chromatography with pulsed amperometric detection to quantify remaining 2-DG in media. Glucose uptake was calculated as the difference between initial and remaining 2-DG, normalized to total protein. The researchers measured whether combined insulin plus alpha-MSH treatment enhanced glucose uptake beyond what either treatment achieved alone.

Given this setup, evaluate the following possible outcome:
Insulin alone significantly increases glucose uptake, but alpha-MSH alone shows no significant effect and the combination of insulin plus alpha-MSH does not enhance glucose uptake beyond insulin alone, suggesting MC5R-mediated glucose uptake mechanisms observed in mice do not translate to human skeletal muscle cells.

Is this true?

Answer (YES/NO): NO